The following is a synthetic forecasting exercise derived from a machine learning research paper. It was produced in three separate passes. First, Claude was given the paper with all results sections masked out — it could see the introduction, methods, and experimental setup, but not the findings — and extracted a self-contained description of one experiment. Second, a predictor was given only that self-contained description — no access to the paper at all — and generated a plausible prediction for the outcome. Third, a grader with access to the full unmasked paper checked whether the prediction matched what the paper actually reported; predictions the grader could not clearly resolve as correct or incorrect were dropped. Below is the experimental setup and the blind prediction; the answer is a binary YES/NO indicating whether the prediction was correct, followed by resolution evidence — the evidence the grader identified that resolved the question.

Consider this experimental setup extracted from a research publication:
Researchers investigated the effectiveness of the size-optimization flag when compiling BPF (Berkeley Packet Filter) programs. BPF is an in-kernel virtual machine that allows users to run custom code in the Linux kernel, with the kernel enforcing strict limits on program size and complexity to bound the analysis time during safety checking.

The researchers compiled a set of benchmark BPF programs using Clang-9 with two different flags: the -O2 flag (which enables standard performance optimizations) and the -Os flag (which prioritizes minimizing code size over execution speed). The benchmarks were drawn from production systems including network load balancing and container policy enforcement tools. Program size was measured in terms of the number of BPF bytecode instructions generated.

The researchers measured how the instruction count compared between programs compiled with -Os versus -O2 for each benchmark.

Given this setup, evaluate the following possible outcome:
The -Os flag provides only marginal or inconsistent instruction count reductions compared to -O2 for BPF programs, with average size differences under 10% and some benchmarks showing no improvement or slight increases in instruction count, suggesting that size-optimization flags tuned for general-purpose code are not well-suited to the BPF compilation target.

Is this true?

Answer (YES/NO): NO